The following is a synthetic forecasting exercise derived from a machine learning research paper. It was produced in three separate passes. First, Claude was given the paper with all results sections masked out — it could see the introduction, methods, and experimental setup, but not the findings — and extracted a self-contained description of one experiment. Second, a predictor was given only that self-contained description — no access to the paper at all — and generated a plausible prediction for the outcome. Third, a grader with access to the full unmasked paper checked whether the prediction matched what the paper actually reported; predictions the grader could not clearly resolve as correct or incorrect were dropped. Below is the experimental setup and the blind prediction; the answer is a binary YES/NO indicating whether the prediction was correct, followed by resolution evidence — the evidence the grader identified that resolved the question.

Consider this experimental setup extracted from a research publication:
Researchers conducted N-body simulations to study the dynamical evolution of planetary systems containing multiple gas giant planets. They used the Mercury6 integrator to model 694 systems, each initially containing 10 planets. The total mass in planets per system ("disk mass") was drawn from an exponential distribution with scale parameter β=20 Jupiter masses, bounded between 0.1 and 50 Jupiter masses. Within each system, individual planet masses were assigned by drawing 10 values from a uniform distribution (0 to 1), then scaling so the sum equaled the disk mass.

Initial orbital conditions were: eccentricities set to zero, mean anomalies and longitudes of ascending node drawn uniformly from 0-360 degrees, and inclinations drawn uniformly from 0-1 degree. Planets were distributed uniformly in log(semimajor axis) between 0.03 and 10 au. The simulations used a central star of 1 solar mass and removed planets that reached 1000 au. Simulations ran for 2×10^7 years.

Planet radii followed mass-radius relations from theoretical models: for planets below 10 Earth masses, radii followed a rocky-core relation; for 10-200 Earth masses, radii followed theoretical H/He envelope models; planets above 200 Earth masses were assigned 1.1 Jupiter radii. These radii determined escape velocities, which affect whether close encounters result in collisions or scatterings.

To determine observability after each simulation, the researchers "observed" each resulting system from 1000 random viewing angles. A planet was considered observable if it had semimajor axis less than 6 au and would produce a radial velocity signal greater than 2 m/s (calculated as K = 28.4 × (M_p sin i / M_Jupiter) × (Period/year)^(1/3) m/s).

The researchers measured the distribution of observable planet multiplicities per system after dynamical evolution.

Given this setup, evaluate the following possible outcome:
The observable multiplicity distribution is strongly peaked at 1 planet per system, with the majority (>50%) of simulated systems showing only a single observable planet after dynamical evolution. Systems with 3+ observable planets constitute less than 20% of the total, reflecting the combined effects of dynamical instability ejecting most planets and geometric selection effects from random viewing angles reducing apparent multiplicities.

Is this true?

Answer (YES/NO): NO